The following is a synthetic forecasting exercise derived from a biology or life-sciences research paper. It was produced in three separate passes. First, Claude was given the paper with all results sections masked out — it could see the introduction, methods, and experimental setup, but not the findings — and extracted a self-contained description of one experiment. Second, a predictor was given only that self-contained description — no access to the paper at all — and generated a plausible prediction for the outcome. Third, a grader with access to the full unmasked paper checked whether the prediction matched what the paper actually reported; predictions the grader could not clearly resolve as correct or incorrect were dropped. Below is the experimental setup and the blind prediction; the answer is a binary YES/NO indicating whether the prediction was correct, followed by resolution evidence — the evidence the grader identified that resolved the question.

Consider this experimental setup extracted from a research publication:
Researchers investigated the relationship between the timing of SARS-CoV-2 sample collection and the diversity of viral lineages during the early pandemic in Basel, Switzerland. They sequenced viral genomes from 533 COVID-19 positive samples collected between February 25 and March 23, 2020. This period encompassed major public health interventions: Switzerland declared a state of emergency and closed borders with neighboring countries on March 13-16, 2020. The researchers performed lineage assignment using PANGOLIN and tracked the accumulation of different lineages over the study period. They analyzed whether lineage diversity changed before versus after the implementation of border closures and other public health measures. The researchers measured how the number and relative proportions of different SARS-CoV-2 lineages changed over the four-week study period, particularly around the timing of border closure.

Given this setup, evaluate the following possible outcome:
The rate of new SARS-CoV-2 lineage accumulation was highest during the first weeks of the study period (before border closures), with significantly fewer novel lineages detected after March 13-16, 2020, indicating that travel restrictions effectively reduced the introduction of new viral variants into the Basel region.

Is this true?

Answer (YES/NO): NO